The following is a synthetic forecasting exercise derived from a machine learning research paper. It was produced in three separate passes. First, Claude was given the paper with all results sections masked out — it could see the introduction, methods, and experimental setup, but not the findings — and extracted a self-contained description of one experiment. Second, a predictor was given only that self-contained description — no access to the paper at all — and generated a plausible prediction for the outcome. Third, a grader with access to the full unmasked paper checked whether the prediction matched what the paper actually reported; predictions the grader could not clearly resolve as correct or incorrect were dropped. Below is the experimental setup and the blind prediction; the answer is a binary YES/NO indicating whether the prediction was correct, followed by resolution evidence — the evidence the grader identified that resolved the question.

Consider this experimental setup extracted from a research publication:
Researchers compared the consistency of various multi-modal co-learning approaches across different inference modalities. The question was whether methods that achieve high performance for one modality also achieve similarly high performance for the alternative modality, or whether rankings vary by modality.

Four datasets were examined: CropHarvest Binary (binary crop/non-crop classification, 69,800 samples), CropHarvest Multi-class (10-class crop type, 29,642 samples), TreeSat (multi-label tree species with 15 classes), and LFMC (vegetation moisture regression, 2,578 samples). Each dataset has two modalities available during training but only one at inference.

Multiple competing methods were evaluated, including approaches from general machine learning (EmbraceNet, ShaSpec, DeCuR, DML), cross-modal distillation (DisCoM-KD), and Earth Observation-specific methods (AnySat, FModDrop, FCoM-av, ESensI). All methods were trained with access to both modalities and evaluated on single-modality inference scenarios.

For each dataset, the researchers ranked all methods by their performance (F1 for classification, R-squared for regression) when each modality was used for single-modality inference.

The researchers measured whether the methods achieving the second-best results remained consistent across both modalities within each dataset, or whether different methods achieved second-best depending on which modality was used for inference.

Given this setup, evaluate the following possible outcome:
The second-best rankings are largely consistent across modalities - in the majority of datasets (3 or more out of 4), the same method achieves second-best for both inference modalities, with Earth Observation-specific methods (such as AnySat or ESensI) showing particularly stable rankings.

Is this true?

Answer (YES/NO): NO